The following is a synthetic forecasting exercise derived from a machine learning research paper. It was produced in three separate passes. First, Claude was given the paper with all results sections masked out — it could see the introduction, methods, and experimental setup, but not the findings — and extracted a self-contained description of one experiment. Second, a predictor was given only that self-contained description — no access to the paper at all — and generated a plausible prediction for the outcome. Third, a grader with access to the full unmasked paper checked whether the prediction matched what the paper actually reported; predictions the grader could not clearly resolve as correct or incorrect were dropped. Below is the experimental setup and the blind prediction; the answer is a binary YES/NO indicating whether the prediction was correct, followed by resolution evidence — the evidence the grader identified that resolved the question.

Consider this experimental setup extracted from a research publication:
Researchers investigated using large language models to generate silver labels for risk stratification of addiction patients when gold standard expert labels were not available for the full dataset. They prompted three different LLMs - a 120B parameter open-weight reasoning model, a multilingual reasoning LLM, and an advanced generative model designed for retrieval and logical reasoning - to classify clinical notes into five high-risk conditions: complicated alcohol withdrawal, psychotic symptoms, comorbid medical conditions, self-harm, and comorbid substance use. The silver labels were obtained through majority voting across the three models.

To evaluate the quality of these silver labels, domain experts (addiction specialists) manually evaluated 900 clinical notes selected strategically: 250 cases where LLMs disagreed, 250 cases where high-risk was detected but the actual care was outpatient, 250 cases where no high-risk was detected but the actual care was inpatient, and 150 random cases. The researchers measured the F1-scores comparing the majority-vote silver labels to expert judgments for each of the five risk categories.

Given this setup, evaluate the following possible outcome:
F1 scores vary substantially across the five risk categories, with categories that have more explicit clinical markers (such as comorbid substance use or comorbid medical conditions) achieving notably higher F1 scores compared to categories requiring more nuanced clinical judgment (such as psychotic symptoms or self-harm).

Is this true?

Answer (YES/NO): NO